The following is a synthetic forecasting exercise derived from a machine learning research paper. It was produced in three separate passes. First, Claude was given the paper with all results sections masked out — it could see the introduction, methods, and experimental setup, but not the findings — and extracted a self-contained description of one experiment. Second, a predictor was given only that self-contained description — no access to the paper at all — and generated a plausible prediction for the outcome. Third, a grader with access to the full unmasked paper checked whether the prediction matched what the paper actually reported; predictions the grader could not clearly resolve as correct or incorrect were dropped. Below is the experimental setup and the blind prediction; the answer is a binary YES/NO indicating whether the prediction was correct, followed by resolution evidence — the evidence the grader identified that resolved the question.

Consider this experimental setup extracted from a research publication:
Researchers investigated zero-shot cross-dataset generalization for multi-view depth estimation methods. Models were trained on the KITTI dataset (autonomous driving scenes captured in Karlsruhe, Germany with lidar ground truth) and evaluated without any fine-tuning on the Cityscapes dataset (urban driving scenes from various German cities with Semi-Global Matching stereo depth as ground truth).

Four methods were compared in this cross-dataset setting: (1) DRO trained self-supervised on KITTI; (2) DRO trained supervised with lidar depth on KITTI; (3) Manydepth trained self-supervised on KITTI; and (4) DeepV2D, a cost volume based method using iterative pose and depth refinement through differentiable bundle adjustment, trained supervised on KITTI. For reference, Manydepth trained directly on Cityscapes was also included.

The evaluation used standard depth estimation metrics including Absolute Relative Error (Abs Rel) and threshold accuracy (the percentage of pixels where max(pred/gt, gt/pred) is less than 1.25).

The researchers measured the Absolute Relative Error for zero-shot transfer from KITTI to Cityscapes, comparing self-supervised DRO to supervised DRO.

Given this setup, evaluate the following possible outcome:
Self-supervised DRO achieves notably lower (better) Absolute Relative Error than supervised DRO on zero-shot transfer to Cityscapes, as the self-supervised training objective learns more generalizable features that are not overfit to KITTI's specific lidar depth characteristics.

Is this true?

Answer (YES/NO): NO